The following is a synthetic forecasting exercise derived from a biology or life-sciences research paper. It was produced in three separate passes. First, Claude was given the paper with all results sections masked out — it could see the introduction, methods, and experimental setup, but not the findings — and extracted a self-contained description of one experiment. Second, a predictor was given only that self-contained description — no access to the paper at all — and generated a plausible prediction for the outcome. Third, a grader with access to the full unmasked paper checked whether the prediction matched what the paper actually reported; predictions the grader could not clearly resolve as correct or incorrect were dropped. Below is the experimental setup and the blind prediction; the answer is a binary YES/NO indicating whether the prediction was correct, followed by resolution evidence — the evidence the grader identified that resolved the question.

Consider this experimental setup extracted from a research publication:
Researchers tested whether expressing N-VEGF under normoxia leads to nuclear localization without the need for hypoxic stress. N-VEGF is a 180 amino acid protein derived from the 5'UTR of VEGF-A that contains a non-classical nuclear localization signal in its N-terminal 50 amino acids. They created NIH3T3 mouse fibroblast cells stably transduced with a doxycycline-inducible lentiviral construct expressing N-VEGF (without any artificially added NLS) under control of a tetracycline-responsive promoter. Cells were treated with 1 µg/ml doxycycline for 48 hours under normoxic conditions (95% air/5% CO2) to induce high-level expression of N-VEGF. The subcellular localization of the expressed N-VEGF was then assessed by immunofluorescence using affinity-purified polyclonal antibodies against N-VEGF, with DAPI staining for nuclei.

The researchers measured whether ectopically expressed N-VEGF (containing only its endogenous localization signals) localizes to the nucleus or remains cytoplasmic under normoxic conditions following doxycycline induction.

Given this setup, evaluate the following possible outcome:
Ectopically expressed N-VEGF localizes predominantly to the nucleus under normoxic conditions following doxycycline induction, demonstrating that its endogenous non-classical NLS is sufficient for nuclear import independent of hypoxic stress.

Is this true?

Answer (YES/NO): NO